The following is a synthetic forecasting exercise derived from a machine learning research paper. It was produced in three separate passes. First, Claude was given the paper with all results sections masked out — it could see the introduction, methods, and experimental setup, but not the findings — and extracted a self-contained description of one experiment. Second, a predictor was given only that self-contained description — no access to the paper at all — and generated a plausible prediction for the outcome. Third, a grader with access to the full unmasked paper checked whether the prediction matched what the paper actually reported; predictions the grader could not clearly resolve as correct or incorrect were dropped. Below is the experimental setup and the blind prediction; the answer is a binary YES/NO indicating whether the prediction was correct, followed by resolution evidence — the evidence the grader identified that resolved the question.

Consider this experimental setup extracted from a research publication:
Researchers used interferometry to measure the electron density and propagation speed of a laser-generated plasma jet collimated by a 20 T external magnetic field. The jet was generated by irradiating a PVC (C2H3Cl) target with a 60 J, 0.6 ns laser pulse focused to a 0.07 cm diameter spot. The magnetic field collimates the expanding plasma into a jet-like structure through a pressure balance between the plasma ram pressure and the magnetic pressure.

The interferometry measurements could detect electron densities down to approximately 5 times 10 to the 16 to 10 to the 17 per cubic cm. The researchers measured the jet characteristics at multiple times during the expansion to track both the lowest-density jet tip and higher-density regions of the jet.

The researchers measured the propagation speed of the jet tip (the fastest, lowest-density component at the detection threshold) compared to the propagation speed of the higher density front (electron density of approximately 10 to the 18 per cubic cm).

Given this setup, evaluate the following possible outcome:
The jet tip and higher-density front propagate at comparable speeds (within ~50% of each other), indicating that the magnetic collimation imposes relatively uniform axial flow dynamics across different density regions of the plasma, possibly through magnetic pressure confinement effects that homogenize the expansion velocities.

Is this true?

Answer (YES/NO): YES